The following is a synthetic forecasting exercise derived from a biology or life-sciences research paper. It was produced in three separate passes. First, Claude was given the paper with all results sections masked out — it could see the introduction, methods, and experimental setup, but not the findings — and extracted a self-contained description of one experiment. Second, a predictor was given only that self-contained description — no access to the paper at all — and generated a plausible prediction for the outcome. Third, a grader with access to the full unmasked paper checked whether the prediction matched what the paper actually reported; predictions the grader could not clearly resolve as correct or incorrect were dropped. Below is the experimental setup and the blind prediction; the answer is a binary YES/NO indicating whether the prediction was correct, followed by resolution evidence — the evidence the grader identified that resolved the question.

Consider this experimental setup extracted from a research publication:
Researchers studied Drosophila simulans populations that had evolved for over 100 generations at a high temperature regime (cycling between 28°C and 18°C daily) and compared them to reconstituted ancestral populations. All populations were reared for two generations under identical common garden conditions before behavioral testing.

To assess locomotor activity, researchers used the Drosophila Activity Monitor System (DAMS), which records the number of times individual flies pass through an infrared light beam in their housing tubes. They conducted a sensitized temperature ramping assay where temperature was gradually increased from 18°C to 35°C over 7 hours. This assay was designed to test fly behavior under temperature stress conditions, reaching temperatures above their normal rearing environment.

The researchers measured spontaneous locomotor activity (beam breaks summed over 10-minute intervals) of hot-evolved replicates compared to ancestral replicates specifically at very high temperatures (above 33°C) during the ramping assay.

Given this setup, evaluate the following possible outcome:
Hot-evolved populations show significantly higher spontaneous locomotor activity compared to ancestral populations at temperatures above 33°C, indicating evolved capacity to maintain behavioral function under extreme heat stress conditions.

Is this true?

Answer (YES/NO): YES